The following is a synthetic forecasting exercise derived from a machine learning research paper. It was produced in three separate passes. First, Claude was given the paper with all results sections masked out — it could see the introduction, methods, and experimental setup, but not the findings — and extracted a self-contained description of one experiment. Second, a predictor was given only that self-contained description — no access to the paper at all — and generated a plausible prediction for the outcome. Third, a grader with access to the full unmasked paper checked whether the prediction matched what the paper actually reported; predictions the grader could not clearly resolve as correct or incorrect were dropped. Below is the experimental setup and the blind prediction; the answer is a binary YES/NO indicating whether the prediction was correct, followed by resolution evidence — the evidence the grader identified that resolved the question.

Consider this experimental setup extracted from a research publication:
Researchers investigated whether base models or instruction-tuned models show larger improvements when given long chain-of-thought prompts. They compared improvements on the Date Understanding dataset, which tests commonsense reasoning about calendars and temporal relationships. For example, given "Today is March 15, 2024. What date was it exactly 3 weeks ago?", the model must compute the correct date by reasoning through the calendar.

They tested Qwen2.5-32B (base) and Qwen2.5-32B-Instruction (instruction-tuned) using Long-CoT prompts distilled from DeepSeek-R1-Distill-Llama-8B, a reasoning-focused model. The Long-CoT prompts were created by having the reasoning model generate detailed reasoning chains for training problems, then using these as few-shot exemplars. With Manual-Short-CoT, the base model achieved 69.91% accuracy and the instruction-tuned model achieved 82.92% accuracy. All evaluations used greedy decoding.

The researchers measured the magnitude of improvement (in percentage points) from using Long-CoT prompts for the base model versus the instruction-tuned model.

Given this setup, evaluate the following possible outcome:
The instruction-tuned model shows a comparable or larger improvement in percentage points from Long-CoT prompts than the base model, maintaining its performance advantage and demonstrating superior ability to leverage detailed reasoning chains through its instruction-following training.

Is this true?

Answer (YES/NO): NO